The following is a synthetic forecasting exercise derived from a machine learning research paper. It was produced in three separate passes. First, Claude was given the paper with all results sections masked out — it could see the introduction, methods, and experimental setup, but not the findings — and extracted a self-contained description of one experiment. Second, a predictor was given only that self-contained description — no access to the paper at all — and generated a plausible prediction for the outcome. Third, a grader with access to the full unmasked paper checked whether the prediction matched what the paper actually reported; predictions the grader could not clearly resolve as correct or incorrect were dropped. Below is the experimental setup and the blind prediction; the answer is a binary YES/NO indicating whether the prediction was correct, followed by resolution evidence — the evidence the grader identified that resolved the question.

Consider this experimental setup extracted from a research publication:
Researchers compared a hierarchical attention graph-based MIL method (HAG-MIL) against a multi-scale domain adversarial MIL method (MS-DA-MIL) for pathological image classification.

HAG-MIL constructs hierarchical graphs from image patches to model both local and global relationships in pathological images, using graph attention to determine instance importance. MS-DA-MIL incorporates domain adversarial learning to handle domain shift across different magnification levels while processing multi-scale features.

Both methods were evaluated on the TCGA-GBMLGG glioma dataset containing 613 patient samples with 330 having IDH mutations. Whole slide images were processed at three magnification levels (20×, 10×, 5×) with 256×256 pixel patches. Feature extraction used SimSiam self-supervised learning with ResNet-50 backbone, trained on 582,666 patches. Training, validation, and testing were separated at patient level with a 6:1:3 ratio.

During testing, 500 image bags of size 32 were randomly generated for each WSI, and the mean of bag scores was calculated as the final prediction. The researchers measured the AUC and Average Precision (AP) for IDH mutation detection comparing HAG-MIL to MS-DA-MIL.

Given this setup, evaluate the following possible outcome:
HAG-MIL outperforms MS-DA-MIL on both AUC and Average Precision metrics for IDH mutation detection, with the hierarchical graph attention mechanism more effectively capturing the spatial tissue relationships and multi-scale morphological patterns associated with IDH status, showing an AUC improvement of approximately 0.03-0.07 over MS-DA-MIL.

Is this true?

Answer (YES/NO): NO